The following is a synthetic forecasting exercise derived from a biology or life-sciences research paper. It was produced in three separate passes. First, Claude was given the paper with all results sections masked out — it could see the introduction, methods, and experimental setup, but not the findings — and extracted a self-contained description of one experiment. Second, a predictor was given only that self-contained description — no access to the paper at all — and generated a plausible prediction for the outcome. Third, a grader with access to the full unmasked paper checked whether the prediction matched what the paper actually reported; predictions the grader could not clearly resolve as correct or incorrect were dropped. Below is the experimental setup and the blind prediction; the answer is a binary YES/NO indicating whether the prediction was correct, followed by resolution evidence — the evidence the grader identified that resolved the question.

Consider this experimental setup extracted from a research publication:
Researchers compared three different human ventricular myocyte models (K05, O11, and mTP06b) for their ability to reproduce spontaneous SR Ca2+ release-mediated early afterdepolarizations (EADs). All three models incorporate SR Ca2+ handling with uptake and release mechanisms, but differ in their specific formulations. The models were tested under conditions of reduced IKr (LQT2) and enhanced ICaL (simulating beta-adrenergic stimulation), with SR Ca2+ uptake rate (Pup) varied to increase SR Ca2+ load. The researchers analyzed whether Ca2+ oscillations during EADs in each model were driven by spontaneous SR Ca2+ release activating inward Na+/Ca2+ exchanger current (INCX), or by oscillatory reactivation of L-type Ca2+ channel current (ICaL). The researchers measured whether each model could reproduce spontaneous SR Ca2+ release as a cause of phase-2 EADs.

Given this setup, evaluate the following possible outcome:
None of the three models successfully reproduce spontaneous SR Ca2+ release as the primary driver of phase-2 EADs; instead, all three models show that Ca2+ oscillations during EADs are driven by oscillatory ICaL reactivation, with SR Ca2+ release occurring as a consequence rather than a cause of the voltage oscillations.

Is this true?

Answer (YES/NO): NO